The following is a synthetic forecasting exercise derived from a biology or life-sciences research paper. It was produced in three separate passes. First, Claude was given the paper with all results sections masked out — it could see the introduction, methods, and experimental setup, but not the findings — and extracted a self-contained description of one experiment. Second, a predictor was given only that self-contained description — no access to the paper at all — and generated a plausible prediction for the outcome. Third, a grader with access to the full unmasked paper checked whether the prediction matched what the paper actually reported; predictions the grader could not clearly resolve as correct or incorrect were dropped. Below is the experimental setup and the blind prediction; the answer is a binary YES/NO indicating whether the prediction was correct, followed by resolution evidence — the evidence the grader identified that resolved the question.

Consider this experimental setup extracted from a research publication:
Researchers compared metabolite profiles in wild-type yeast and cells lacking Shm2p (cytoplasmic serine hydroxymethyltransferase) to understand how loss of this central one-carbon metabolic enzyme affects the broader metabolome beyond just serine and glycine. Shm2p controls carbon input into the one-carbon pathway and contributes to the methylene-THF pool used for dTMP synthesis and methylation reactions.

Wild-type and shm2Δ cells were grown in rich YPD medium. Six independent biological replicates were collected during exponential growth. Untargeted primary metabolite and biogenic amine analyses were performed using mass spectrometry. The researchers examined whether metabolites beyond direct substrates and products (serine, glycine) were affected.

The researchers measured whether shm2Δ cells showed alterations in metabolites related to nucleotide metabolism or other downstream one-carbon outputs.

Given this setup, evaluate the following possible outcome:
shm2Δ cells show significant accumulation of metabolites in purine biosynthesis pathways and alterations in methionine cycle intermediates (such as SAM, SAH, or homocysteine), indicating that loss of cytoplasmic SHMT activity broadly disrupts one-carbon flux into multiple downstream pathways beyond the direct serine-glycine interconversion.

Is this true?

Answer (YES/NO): NO